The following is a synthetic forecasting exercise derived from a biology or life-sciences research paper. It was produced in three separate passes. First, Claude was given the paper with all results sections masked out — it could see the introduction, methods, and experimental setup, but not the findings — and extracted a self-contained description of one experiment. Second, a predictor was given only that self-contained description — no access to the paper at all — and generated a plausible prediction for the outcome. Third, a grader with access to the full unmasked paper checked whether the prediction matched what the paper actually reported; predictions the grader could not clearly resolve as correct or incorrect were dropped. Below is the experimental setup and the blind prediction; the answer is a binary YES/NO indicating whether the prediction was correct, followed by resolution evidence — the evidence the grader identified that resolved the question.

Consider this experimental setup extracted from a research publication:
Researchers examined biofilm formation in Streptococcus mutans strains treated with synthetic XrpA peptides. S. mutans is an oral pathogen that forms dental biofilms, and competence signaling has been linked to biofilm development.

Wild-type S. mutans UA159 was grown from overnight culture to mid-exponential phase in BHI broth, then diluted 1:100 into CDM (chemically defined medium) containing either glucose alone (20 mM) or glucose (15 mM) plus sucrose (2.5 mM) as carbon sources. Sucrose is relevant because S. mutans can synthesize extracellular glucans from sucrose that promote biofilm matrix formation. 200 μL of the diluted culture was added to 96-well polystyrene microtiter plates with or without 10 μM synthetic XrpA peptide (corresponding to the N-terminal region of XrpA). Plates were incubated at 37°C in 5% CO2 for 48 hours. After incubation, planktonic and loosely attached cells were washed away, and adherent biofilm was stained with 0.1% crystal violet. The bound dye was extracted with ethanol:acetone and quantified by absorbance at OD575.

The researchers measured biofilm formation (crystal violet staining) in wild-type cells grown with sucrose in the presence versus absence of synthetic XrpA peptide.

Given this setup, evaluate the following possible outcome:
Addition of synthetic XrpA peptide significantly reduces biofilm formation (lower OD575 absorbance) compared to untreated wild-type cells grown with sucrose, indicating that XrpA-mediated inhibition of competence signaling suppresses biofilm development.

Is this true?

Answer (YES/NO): YES